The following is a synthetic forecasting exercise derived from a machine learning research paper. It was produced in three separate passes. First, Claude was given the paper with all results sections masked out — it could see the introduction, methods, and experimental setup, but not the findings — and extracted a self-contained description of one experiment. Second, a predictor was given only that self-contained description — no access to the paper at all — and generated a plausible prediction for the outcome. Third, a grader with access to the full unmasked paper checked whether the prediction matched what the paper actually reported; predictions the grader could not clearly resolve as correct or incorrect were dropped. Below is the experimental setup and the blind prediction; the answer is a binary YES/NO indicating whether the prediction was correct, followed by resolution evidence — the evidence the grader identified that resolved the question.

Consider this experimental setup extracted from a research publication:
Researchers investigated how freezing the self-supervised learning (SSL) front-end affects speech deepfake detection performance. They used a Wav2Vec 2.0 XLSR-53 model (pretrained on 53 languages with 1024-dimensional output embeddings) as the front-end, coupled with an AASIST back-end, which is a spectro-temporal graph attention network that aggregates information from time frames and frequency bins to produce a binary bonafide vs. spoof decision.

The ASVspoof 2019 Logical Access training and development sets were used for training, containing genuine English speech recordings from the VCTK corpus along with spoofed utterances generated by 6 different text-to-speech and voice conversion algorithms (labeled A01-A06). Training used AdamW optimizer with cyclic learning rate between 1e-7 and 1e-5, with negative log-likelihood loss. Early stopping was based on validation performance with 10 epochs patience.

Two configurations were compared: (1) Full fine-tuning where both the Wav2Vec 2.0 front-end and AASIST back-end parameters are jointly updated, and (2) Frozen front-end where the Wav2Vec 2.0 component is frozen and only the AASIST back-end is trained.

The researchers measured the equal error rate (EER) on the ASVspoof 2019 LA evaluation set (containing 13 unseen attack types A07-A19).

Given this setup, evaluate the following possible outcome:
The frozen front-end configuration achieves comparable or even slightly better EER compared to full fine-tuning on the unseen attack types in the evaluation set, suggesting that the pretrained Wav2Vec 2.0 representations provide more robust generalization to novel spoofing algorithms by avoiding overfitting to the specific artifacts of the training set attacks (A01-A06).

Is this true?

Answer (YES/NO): NO